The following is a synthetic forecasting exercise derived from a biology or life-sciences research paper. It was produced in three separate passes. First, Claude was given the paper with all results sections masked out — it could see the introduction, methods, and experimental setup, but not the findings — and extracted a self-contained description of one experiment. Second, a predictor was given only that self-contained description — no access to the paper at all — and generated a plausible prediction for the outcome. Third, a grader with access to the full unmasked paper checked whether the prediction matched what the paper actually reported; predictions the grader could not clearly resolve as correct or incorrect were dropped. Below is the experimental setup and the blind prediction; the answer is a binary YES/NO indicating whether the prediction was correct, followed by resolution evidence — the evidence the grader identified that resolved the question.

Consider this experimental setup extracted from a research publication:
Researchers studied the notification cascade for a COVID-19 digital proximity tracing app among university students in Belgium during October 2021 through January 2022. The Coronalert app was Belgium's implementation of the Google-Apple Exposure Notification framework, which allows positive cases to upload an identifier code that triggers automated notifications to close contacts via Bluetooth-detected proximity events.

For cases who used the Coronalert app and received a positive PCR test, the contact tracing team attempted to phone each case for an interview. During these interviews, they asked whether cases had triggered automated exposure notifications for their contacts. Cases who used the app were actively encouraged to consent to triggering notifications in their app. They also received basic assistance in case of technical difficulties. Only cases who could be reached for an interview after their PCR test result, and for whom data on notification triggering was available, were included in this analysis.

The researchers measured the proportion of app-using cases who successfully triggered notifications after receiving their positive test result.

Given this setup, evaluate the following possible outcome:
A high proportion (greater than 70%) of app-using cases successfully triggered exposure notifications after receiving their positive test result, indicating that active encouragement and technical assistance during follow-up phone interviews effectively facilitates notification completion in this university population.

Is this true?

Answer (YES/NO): NO